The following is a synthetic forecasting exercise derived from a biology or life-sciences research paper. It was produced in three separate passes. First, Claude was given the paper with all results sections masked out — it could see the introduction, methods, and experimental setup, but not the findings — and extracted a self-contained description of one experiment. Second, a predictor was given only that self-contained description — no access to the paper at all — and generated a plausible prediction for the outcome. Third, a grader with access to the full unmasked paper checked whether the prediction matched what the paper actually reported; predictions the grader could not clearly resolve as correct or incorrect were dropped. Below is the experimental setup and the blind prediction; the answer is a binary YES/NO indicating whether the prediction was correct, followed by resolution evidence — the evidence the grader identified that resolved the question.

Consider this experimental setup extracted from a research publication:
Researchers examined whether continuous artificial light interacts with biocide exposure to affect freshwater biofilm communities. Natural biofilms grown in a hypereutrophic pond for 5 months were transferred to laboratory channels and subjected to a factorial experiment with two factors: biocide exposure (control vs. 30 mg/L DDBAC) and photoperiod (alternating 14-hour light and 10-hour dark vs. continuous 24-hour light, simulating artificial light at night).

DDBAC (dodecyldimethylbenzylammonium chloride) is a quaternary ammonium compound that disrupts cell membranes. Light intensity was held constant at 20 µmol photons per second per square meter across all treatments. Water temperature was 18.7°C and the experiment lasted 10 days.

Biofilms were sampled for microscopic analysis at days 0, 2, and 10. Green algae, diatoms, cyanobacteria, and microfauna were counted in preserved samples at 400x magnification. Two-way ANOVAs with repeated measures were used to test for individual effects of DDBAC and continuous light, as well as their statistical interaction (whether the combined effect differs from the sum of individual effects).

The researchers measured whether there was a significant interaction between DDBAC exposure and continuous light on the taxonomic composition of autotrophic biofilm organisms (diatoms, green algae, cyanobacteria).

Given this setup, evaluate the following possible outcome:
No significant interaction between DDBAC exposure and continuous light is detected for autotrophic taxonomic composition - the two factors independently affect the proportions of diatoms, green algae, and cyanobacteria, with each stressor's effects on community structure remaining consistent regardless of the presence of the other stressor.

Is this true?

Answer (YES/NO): YES